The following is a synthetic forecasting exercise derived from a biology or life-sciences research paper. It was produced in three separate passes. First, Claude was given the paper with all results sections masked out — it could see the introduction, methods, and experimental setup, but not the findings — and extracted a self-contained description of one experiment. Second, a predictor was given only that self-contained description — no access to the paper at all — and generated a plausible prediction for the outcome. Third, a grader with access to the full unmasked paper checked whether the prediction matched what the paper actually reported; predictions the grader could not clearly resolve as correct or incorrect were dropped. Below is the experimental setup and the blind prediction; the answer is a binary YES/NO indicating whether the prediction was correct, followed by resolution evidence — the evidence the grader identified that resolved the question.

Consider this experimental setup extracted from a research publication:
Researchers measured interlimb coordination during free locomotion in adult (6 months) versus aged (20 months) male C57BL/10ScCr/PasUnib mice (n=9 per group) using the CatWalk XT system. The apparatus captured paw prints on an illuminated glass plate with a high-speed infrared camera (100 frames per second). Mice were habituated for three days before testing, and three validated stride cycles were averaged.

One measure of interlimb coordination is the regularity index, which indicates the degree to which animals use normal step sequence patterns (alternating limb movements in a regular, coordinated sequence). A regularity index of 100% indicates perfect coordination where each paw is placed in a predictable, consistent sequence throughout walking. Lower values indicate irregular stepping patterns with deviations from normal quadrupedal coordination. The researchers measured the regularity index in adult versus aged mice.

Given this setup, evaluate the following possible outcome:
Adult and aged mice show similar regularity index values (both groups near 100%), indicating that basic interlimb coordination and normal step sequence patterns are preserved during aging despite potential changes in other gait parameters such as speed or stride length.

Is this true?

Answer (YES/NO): YES